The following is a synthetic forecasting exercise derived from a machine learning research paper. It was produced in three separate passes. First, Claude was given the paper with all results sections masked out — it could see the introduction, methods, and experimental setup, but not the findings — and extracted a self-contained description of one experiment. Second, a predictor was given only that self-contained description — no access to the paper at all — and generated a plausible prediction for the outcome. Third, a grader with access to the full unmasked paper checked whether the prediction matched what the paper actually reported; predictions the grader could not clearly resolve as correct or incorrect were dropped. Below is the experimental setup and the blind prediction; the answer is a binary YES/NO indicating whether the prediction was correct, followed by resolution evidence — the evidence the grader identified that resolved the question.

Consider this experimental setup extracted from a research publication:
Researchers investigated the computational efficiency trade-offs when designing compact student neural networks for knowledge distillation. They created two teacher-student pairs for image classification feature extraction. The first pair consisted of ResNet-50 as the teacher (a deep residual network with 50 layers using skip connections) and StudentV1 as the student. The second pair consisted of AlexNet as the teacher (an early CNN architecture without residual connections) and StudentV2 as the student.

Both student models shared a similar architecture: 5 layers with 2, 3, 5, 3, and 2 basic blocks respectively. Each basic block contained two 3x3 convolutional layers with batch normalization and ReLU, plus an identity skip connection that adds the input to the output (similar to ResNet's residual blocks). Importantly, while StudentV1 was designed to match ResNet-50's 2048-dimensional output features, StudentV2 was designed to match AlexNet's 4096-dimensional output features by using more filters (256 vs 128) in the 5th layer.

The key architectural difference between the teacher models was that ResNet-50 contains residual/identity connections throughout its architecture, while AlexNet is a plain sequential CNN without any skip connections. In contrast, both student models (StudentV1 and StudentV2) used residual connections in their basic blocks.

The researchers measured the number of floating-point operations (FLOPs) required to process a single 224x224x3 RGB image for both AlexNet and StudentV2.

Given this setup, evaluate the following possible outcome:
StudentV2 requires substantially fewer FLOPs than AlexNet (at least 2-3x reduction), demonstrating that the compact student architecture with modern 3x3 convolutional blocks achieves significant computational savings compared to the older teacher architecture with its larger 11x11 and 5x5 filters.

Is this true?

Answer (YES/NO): NO